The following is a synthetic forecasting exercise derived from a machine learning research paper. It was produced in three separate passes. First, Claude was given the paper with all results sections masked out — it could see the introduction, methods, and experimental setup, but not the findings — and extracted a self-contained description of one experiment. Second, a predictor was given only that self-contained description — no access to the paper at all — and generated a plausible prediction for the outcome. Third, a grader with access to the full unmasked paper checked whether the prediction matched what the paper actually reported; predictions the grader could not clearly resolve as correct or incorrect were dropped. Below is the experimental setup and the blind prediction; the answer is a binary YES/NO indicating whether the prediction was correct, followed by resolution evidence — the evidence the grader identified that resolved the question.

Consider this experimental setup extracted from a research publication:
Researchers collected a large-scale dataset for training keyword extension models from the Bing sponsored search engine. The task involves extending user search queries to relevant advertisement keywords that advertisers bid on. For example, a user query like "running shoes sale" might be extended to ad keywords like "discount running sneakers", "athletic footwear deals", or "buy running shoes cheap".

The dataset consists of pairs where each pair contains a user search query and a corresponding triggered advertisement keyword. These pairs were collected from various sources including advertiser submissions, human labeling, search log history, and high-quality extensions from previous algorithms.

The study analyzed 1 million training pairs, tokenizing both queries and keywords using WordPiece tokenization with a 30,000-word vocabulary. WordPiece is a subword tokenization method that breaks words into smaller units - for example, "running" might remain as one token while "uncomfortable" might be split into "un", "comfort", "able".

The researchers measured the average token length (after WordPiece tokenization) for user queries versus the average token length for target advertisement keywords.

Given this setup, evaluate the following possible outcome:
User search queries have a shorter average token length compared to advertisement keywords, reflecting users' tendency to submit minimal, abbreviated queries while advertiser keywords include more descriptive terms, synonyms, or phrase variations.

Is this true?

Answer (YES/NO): YES